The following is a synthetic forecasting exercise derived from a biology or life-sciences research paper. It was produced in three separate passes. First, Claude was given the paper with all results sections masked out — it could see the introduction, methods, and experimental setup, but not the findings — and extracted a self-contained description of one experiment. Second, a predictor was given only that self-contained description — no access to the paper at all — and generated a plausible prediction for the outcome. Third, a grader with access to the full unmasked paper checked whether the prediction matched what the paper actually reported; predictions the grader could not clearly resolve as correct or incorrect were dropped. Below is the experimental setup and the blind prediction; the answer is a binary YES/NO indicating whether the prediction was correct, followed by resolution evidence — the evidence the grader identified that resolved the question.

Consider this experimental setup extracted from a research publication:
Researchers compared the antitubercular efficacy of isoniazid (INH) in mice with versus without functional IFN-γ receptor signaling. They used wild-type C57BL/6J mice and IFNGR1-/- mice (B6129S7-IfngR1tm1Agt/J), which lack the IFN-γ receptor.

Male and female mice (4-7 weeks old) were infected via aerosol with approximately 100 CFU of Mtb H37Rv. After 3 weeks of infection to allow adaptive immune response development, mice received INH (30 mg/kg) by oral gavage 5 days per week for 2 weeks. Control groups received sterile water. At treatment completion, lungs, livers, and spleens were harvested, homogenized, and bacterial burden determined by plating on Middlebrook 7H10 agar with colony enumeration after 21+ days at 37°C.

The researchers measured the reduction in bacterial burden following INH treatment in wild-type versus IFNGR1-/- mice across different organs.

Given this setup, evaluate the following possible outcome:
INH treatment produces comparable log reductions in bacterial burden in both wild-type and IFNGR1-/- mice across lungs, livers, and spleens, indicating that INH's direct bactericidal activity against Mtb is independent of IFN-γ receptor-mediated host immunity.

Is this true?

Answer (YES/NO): YES